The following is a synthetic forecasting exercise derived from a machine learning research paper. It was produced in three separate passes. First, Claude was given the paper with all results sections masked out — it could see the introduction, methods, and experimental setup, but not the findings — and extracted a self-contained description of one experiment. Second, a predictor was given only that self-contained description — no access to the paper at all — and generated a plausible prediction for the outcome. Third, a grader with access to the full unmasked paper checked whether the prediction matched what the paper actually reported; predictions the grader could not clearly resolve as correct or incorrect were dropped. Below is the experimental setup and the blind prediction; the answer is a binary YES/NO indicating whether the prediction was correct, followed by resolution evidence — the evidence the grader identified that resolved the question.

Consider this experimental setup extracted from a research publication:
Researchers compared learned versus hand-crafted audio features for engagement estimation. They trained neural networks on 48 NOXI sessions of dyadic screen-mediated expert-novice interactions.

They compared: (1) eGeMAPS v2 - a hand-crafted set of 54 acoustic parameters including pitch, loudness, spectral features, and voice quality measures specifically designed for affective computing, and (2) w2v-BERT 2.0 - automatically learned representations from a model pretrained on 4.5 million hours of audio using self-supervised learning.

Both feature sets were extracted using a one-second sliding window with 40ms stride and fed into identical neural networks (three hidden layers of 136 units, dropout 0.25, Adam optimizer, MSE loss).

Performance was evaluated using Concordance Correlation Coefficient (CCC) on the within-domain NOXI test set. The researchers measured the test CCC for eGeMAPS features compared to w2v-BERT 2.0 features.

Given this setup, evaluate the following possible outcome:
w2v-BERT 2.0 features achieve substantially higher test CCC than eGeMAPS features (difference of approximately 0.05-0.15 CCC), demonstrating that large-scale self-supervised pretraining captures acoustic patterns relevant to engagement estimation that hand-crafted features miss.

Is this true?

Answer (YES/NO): YES